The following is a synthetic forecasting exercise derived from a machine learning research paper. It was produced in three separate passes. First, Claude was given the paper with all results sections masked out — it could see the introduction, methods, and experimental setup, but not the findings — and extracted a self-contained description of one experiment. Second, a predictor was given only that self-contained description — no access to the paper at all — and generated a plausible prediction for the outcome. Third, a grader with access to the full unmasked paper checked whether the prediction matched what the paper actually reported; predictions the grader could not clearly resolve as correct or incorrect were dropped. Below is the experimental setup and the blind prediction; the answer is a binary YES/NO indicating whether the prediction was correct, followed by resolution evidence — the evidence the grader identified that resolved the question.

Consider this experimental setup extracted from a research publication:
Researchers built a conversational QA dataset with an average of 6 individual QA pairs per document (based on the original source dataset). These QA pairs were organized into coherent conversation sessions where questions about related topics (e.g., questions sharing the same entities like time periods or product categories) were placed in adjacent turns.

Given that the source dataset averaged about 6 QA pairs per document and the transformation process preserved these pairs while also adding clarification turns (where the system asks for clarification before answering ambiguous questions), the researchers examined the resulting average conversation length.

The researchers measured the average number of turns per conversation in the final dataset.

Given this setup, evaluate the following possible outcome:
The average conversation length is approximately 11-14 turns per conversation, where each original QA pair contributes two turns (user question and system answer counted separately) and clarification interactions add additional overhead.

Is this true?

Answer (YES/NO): NO